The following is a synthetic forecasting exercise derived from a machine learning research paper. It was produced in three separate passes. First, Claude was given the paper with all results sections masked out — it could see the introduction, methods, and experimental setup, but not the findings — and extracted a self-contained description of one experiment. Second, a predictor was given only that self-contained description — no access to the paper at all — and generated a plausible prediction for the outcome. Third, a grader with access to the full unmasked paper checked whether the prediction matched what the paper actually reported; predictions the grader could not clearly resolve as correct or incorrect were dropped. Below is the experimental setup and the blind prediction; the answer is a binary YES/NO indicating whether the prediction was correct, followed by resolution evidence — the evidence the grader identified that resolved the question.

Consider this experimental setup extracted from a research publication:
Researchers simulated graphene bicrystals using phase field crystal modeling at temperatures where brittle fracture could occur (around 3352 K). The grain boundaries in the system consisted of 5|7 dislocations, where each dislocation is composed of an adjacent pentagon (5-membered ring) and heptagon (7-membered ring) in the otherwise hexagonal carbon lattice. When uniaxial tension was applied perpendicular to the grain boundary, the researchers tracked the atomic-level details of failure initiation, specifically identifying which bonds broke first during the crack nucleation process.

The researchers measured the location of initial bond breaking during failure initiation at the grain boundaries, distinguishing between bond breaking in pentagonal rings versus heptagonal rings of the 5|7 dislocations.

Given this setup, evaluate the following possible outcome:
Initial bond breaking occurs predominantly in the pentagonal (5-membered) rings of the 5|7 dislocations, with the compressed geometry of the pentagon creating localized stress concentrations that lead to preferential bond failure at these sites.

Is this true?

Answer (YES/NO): NO